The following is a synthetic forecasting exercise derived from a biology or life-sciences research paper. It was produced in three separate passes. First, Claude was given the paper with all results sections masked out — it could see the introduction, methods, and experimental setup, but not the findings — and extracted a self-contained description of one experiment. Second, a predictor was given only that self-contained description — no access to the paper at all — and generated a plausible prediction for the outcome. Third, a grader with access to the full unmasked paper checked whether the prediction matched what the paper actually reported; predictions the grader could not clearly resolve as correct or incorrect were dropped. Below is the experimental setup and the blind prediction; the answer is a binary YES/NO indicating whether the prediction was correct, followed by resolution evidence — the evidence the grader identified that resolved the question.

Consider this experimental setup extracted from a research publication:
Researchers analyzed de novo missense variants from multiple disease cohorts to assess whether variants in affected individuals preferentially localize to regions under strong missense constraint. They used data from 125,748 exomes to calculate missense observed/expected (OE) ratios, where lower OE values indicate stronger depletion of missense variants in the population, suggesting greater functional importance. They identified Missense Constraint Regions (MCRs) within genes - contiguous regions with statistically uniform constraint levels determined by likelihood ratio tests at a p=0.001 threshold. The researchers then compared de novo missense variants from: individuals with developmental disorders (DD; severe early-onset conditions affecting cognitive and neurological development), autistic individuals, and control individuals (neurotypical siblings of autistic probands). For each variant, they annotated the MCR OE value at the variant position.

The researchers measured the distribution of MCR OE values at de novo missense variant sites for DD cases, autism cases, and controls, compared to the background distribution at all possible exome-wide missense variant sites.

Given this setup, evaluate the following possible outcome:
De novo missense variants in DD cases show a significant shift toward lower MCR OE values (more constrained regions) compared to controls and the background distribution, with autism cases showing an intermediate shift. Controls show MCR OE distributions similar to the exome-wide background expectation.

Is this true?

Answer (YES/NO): YES